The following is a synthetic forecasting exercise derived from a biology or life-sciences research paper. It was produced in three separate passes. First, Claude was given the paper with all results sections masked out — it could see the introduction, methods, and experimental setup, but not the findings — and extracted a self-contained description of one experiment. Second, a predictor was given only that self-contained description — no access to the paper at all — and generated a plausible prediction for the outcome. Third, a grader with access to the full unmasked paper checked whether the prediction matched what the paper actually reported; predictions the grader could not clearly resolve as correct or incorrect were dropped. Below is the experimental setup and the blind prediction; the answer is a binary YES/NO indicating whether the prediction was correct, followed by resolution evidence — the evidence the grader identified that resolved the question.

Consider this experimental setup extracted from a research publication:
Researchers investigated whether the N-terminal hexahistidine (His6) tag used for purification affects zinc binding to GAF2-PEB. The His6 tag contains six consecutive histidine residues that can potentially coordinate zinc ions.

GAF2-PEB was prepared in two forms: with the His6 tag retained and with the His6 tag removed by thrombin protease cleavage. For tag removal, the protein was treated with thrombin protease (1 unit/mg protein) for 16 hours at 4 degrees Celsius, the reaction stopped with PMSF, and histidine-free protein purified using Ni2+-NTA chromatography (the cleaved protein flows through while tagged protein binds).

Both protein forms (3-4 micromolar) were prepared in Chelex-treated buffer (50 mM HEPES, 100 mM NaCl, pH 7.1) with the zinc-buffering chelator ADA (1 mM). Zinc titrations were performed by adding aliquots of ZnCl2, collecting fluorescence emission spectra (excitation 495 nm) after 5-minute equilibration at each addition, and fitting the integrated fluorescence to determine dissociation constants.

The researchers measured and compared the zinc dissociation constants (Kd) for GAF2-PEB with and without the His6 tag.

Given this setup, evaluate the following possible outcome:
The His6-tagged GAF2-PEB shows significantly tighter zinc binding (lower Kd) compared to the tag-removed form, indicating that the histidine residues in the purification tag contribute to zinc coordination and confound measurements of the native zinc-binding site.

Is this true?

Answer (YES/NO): NO